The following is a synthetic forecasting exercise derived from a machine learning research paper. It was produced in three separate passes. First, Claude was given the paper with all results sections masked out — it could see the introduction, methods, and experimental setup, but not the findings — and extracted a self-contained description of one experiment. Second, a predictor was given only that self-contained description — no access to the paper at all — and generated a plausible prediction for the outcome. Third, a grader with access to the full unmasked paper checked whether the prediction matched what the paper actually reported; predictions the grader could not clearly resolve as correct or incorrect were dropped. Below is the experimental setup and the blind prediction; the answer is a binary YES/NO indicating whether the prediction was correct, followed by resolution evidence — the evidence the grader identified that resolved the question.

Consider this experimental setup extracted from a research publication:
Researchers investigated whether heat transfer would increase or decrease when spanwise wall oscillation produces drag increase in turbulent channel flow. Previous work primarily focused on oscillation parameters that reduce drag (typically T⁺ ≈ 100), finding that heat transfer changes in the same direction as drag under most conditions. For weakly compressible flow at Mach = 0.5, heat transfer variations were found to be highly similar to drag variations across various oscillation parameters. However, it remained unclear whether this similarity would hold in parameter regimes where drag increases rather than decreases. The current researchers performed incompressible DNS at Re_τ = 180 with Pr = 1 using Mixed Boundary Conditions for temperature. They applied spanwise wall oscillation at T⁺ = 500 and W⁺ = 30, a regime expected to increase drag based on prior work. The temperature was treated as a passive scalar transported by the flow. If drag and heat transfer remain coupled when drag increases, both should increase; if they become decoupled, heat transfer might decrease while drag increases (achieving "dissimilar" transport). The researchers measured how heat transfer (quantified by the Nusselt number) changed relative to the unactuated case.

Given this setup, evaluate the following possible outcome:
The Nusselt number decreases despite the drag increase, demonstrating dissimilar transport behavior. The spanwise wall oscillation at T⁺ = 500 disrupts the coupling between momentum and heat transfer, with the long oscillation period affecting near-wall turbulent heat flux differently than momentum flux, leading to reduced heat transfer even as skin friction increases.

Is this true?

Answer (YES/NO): NO